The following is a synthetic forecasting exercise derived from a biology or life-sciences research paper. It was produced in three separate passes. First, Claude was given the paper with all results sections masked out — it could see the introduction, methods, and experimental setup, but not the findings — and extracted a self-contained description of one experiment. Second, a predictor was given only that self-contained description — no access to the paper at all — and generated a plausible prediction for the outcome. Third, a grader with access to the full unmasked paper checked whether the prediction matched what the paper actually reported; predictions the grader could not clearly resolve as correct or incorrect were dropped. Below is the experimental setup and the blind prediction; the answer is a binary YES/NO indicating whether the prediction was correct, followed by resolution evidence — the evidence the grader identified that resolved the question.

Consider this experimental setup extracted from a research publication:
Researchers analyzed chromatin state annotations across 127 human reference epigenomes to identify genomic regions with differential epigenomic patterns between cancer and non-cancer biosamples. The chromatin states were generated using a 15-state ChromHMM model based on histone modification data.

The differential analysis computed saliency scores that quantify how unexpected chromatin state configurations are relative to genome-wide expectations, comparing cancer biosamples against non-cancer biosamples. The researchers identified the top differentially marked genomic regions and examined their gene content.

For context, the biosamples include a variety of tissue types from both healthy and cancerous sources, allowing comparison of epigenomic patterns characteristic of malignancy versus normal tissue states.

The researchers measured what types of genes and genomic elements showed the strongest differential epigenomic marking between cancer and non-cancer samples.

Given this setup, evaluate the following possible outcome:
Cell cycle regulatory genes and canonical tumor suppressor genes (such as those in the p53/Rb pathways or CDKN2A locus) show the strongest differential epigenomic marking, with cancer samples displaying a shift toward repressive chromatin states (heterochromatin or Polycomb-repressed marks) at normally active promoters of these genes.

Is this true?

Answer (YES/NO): NO